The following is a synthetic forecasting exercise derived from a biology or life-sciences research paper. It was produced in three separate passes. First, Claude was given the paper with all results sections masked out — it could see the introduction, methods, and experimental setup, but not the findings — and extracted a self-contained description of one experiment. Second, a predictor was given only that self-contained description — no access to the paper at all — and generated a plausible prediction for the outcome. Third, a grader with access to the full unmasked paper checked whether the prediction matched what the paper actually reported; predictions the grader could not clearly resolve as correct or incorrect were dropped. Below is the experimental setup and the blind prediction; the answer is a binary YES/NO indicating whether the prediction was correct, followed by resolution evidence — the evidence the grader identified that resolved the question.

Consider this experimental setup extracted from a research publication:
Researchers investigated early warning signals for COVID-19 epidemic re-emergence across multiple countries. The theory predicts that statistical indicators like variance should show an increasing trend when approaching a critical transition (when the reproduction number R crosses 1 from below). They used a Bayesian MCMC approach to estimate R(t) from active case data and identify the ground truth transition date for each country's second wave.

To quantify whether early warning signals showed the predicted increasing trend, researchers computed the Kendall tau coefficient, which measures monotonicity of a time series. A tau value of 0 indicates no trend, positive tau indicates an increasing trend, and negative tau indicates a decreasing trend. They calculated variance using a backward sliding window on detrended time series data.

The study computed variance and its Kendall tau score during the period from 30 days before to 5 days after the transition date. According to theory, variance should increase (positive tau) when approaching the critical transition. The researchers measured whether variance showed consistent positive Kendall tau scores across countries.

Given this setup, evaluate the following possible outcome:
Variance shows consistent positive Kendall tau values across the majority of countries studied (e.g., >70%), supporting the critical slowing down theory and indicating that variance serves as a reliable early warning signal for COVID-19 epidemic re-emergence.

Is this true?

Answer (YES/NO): NO